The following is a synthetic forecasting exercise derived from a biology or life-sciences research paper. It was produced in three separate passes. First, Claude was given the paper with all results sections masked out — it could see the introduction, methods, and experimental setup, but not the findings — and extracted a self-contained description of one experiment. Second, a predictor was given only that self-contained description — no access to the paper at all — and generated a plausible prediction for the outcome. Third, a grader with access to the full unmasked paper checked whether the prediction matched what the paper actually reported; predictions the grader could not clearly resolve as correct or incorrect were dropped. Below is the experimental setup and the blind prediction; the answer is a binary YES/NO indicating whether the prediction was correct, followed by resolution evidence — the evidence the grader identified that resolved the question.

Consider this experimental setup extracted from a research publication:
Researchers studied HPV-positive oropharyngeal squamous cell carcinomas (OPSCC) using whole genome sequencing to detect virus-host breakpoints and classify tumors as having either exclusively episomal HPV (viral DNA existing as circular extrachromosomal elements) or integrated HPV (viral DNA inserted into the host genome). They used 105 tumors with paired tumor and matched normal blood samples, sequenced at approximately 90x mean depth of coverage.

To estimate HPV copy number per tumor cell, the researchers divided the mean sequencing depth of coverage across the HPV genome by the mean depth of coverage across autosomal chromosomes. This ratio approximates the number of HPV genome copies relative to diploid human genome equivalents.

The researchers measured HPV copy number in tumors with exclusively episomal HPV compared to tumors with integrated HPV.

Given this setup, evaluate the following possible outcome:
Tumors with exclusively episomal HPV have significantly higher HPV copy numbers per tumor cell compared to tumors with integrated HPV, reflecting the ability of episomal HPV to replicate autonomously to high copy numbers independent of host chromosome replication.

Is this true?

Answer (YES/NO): NO